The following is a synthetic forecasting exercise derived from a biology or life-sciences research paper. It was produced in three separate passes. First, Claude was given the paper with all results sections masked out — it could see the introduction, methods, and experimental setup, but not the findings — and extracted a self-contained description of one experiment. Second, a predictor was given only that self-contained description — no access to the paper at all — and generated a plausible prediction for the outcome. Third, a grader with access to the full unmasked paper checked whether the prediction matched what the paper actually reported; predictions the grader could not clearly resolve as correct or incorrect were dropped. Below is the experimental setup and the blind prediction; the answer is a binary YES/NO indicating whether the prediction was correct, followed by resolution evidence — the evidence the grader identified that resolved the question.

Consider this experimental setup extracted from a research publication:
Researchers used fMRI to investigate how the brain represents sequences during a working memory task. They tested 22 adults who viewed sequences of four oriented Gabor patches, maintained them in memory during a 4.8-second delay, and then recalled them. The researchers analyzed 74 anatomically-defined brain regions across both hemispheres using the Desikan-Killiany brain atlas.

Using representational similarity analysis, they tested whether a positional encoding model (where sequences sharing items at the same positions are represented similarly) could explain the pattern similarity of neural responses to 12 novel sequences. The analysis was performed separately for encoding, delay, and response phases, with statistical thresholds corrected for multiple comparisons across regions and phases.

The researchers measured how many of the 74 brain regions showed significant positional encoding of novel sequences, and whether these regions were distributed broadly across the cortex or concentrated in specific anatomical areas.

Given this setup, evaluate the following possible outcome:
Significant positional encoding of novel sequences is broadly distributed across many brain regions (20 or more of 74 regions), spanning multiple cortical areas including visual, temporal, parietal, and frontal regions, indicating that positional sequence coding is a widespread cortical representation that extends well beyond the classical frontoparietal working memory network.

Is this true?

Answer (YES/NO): NO